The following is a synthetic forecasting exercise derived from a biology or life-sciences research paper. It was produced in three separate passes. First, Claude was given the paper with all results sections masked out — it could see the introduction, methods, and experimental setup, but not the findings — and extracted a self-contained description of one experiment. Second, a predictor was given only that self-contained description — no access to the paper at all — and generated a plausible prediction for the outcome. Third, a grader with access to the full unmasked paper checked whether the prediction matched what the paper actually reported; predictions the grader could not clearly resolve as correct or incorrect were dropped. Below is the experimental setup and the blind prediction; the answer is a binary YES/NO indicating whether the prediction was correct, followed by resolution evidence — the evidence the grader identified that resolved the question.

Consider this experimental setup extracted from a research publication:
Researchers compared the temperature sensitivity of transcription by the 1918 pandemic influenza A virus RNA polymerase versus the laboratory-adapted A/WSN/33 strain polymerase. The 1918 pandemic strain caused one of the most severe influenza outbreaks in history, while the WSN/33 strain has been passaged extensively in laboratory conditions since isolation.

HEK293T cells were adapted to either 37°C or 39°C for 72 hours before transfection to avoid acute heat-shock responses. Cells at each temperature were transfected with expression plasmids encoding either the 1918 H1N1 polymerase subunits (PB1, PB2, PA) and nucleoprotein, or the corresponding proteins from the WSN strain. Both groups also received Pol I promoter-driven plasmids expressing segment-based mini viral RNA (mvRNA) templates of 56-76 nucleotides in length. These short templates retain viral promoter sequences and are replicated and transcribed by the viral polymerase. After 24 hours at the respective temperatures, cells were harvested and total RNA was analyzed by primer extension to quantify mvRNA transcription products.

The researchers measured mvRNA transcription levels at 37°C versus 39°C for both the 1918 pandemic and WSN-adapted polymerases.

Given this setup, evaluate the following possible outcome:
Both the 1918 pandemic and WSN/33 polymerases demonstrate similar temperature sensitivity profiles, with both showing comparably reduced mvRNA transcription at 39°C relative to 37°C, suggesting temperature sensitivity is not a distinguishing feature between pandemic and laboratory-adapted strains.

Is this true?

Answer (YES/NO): NO